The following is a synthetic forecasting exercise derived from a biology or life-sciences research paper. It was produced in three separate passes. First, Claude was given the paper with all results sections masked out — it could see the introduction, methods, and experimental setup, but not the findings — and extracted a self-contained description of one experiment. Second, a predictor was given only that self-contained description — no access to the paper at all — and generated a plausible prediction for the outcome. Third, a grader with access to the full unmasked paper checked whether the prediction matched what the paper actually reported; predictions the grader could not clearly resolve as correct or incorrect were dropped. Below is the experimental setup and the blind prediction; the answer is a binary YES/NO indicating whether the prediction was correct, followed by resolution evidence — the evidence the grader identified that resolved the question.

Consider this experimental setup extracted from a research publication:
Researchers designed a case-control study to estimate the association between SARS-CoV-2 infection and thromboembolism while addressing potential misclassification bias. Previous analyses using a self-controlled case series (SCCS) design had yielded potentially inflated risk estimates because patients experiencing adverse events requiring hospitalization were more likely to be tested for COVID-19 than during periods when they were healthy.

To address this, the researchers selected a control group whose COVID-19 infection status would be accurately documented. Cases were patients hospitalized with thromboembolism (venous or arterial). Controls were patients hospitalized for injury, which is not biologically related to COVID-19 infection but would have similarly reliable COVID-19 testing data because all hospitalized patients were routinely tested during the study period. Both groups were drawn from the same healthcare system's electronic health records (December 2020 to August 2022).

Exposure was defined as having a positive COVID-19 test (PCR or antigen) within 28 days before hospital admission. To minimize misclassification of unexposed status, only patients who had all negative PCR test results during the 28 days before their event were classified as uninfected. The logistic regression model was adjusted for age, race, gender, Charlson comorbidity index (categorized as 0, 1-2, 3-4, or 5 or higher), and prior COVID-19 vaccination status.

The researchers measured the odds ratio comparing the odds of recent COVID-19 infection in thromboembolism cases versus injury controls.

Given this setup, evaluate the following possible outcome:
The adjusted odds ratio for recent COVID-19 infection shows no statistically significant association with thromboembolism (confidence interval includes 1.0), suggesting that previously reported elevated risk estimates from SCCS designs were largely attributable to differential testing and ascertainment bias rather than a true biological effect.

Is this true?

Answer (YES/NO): NO